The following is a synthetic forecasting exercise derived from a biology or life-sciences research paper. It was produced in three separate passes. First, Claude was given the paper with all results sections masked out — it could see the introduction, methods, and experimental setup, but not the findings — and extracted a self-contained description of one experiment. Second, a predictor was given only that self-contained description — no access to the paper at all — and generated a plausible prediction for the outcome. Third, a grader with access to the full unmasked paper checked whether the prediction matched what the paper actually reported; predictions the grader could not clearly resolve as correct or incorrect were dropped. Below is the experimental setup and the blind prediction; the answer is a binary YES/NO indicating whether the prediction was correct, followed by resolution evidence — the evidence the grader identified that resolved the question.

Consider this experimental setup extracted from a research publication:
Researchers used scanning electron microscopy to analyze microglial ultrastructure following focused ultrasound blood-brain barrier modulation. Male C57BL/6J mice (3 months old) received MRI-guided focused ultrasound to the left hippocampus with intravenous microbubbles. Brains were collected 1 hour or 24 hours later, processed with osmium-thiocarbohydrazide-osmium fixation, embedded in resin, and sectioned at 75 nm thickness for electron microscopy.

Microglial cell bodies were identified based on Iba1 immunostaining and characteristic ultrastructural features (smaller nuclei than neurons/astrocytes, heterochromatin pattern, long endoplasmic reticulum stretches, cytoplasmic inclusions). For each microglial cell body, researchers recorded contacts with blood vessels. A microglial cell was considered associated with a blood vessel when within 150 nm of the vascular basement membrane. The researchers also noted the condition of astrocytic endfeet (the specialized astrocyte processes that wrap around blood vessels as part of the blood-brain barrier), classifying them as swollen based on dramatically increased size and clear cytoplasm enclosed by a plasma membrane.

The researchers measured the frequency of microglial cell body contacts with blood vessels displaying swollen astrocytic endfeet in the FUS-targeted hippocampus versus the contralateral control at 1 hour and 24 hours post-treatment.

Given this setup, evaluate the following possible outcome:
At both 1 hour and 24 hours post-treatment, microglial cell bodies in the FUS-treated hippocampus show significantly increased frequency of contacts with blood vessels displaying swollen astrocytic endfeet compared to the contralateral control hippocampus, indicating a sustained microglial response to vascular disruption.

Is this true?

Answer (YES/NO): YES